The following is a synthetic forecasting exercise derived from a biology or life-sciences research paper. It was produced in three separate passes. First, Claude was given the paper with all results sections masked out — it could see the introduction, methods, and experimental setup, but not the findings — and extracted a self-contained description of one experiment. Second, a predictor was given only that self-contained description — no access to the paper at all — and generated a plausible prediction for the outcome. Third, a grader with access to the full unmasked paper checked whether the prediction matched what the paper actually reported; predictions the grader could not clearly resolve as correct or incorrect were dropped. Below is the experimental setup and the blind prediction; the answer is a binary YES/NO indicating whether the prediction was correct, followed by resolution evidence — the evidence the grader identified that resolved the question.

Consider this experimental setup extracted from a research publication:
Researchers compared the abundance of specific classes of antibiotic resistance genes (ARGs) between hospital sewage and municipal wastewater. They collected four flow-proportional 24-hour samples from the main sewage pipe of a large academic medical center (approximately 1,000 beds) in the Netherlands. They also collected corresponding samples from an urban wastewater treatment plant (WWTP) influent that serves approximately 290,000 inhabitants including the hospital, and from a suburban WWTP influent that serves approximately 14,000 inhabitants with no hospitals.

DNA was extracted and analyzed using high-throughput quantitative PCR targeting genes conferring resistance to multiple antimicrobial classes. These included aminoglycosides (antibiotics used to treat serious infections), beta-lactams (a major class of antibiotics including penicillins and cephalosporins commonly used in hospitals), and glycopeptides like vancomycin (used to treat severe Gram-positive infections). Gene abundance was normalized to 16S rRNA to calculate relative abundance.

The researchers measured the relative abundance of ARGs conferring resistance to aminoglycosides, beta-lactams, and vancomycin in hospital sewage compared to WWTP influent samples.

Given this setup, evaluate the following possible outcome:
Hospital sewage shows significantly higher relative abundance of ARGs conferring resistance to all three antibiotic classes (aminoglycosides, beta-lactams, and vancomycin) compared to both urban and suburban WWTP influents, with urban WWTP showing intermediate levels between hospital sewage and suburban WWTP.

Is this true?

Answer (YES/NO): NO